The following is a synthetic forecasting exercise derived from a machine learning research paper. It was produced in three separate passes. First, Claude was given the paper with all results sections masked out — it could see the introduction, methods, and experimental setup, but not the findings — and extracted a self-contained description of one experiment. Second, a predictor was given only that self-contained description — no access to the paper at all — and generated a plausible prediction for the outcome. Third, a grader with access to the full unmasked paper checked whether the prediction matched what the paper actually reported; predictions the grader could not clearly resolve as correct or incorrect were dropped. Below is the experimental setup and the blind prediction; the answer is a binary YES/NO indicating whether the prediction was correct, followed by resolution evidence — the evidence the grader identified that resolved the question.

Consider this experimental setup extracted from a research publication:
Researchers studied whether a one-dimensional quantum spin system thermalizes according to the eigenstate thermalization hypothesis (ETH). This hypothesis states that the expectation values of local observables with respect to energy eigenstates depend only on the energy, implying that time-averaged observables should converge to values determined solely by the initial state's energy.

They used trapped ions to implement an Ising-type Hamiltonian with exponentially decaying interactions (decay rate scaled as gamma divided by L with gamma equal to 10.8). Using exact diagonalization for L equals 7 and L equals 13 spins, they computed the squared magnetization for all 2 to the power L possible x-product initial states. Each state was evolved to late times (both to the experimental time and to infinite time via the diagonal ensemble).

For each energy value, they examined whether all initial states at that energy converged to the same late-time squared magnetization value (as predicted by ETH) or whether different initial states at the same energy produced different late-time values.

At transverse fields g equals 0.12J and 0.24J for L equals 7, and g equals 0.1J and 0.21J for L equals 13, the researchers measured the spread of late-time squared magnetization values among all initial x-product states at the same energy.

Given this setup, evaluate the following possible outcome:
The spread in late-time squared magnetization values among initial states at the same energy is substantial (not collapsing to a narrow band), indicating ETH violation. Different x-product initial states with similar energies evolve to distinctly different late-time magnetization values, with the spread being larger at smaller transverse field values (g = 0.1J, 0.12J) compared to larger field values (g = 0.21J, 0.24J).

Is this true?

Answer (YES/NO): NO